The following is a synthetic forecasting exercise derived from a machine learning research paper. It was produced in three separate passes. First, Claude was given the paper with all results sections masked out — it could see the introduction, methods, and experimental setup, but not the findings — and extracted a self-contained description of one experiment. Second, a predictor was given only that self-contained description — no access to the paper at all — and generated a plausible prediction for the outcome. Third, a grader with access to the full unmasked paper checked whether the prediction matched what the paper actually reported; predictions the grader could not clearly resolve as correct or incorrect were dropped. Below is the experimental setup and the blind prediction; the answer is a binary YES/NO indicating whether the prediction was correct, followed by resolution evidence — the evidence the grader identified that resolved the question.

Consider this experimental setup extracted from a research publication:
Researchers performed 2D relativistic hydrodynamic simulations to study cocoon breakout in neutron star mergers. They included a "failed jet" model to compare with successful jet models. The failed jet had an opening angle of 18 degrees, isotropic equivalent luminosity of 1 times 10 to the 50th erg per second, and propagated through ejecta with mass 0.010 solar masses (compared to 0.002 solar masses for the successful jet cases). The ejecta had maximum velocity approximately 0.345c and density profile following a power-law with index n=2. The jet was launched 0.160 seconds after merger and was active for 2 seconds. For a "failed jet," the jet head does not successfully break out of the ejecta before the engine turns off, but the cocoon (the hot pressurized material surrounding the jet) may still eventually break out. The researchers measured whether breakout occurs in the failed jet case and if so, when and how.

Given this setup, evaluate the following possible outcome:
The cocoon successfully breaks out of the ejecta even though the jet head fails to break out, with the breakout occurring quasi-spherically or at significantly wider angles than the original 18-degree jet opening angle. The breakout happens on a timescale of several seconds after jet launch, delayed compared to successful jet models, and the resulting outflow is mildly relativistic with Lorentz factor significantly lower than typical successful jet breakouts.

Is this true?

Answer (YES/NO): YES